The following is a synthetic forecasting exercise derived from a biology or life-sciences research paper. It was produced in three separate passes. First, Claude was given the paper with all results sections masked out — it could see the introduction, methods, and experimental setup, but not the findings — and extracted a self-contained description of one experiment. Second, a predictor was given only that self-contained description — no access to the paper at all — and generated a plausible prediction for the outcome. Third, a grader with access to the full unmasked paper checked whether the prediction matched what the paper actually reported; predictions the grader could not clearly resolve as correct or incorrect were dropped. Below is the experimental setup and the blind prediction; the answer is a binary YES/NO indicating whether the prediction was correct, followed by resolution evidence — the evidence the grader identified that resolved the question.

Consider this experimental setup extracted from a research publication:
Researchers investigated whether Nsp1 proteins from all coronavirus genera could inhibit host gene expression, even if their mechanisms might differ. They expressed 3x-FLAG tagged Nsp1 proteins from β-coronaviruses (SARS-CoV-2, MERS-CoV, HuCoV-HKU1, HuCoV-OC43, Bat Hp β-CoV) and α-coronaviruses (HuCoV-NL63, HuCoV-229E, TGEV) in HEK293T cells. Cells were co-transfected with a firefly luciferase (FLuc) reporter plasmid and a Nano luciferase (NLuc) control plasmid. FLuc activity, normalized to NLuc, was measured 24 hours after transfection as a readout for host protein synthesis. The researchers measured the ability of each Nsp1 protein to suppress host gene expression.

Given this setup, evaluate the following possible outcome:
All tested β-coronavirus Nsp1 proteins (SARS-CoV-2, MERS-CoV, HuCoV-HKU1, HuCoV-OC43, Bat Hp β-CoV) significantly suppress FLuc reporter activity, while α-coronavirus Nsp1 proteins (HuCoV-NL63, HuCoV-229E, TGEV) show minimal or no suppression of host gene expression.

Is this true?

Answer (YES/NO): NO